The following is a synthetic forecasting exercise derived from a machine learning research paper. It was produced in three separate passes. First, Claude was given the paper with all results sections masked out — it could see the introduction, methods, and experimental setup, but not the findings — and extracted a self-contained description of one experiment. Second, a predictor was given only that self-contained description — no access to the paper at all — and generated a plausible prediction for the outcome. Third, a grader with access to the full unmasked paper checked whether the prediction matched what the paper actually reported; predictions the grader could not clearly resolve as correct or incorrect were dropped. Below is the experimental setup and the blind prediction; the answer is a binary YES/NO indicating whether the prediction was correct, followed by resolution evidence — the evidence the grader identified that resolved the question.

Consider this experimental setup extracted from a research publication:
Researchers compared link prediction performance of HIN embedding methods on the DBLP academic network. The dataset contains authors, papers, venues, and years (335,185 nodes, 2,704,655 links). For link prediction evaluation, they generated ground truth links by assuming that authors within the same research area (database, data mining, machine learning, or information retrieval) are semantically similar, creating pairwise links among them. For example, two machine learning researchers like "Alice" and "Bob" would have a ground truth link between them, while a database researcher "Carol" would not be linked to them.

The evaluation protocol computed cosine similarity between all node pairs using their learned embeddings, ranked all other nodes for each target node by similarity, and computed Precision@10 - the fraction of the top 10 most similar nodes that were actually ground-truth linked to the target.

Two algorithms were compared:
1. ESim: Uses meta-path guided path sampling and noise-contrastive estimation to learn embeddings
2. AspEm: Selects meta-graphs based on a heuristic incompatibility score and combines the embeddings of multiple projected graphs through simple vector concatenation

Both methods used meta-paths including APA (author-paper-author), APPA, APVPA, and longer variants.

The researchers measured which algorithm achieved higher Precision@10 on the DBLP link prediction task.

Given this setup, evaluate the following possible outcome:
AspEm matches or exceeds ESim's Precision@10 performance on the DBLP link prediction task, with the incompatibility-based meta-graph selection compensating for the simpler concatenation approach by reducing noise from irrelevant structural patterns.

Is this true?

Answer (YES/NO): YES